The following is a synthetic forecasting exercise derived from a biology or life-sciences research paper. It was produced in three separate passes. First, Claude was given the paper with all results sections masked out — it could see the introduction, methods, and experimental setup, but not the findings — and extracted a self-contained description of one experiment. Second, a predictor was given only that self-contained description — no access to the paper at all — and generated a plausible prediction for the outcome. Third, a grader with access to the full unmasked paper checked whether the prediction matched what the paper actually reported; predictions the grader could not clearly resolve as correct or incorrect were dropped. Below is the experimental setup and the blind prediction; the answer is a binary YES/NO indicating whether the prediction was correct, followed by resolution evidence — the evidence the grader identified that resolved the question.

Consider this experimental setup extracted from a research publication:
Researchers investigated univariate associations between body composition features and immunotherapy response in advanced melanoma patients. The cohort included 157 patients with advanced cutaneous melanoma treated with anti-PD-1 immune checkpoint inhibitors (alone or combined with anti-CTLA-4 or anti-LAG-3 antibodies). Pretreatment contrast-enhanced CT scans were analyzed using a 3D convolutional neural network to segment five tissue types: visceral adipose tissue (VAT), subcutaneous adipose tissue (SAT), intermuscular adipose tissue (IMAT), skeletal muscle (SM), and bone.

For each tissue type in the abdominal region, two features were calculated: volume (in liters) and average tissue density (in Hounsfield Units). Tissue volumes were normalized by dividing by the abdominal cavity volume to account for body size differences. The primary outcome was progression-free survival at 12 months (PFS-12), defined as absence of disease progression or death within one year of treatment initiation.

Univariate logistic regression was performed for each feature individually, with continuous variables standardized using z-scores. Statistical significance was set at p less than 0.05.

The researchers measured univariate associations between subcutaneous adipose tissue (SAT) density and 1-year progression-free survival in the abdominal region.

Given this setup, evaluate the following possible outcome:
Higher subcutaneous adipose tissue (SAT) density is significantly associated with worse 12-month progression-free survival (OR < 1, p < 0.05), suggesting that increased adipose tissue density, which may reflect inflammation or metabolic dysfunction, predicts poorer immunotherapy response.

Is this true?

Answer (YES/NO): NO